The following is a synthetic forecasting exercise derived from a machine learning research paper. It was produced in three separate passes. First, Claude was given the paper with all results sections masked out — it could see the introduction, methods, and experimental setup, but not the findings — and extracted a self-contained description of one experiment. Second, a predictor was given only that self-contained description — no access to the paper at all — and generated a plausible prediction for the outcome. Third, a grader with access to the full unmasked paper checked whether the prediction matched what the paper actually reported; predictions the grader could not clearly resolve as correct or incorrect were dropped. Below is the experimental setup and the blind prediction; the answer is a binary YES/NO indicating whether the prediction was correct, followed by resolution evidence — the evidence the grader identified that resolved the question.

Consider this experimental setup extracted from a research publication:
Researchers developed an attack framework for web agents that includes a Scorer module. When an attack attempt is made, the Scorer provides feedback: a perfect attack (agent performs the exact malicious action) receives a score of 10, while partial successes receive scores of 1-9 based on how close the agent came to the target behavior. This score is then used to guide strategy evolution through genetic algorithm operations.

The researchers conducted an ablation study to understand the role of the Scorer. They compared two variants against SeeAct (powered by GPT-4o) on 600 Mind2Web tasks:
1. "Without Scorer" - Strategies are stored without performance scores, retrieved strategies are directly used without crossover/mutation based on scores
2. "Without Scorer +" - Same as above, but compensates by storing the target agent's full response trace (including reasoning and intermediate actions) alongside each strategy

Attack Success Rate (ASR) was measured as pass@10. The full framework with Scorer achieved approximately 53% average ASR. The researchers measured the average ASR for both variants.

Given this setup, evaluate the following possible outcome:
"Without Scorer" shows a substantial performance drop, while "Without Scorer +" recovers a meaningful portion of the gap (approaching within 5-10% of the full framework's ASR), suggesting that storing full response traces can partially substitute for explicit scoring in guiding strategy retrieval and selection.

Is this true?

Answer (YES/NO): NO